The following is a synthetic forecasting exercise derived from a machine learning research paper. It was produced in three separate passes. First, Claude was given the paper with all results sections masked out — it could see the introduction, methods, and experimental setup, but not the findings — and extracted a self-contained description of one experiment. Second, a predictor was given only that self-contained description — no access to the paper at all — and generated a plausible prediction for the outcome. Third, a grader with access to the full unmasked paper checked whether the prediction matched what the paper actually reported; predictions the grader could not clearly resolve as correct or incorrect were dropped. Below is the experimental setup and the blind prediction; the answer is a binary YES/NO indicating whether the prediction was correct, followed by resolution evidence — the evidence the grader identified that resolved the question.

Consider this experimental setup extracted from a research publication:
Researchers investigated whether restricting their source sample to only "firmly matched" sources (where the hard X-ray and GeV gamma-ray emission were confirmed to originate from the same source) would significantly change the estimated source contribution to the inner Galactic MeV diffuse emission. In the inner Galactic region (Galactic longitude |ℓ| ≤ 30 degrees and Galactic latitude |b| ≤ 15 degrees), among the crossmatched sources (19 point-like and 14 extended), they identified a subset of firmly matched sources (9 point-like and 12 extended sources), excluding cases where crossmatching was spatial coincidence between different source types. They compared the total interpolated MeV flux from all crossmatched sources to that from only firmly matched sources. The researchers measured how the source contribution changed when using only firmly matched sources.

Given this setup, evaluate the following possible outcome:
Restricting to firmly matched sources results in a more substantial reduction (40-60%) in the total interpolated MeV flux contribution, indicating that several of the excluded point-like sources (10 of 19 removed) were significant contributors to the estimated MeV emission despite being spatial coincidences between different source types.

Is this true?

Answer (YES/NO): NO